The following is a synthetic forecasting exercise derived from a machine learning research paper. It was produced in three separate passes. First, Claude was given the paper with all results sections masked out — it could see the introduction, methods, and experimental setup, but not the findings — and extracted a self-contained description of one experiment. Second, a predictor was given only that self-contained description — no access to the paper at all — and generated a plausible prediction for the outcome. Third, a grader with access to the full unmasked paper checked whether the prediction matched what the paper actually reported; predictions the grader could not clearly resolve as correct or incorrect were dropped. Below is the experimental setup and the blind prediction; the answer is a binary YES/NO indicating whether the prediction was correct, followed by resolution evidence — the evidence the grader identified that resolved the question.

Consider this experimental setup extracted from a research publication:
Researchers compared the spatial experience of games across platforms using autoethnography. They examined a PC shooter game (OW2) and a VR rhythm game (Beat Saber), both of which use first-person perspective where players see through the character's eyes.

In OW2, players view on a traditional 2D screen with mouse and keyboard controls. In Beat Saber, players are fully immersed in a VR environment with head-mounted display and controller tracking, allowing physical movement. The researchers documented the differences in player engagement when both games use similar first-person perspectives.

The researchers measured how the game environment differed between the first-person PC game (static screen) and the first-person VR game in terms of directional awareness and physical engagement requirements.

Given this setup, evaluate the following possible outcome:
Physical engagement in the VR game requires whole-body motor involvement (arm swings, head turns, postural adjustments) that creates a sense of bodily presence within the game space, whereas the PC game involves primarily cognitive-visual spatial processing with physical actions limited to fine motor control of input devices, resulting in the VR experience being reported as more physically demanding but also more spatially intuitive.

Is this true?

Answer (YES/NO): NO